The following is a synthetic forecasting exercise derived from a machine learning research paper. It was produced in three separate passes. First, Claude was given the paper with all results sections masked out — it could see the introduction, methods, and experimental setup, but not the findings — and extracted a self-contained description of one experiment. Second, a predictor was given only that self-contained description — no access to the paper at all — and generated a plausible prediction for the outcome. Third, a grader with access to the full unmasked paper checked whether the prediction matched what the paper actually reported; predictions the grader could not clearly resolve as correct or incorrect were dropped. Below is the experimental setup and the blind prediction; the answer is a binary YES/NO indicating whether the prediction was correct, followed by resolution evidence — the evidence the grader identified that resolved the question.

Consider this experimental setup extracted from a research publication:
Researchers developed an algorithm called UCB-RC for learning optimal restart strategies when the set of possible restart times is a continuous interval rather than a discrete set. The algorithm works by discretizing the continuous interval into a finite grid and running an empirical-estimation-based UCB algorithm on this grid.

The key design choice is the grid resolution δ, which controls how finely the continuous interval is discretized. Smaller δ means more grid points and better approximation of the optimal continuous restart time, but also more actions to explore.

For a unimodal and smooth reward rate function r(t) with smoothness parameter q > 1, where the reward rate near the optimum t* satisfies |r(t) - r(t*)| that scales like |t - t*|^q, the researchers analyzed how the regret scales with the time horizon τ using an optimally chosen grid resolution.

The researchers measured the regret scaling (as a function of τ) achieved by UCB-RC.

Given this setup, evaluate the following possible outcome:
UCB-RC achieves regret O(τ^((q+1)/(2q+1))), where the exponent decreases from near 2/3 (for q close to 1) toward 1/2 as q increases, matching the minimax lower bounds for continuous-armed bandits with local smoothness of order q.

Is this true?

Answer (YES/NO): NO